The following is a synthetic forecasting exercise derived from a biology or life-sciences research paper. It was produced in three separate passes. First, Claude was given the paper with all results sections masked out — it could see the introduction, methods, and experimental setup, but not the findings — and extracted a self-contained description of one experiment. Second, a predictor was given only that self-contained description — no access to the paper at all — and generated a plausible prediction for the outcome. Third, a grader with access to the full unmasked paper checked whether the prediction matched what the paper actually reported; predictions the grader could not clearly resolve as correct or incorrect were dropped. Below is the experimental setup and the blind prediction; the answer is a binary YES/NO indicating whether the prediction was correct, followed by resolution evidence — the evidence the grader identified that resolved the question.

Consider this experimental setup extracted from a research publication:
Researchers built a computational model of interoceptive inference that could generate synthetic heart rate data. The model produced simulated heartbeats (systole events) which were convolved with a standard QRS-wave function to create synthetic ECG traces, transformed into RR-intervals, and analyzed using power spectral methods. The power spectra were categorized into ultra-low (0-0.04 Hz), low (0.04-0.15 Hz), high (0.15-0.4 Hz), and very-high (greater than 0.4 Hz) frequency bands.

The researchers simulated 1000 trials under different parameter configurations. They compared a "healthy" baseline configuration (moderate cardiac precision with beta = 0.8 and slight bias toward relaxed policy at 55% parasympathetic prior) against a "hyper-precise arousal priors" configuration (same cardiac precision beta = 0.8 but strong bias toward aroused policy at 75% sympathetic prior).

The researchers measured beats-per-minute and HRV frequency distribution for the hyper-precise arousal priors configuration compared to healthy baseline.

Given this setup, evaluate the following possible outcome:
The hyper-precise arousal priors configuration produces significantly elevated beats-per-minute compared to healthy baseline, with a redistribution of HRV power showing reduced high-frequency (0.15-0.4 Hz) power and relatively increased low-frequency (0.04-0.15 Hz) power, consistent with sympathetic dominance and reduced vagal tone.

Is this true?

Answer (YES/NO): NO